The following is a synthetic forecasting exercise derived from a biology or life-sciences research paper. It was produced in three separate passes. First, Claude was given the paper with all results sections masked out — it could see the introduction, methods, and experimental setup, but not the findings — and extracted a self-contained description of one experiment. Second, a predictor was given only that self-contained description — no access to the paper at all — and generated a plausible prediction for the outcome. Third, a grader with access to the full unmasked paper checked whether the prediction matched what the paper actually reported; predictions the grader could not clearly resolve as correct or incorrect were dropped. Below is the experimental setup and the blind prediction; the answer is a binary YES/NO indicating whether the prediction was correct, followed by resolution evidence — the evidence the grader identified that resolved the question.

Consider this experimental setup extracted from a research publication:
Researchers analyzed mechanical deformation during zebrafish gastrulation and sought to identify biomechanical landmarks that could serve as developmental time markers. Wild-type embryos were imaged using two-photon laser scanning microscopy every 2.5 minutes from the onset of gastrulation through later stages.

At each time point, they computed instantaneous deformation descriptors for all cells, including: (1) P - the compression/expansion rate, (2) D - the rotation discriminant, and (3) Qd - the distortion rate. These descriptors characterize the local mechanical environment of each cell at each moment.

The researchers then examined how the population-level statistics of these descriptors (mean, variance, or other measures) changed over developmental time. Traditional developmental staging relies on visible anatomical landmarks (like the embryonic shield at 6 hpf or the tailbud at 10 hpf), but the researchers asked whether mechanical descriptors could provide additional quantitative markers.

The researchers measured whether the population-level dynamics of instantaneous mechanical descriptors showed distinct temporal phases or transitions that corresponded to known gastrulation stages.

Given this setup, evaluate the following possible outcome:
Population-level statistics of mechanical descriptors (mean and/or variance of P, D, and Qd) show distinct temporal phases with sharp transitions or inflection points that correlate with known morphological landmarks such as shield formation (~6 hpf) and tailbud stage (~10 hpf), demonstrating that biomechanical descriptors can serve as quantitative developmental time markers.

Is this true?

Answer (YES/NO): YES